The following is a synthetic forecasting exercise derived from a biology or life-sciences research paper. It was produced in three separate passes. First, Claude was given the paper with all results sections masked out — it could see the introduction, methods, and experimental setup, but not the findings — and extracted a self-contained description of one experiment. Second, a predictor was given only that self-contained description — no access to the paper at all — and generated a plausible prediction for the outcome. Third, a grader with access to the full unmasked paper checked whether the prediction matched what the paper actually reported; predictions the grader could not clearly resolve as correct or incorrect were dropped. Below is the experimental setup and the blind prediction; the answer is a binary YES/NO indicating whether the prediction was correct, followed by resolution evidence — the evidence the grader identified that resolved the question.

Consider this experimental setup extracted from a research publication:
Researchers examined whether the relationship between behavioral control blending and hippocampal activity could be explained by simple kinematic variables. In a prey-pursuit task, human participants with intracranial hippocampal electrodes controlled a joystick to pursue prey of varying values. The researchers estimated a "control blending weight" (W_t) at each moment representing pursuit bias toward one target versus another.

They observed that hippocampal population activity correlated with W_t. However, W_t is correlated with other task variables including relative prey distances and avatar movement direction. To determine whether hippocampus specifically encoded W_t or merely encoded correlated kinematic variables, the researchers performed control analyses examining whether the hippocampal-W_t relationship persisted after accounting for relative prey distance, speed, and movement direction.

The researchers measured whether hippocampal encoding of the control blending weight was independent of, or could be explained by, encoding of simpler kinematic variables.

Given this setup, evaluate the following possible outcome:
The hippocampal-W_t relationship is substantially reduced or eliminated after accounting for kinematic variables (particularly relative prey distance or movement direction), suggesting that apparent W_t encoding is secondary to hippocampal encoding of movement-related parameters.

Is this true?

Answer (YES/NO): NO